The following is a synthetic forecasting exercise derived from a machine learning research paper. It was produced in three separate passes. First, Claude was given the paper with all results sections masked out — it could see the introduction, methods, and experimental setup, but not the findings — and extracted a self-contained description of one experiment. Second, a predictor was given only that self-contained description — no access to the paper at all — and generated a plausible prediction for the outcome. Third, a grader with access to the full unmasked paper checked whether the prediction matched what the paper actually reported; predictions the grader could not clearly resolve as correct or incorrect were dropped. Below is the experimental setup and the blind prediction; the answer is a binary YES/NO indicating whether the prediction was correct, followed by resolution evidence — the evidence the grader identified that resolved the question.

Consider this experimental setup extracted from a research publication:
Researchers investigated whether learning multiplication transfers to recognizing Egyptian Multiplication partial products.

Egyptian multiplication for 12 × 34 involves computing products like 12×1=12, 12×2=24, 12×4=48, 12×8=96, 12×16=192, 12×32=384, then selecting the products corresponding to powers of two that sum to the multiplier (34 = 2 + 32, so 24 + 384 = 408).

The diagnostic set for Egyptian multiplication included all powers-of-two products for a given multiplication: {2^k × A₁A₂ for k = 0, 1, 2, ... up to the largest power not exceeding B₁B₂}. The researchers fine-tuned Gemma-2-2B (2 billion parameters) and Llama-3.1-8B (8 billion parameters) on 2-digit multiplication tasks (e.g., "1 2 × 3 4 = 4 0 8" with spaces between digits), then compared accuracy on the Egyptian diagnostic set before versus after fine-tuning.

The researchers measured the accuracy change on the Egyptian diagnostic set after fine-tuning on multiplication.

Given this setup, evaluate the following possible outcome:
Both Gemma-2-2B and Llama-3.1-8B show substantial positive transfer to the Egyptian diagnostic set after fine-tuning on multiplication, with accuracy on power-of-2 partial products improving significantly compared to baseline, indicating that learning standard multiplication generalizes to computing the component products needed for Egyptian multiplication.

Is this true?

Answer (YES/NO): NO